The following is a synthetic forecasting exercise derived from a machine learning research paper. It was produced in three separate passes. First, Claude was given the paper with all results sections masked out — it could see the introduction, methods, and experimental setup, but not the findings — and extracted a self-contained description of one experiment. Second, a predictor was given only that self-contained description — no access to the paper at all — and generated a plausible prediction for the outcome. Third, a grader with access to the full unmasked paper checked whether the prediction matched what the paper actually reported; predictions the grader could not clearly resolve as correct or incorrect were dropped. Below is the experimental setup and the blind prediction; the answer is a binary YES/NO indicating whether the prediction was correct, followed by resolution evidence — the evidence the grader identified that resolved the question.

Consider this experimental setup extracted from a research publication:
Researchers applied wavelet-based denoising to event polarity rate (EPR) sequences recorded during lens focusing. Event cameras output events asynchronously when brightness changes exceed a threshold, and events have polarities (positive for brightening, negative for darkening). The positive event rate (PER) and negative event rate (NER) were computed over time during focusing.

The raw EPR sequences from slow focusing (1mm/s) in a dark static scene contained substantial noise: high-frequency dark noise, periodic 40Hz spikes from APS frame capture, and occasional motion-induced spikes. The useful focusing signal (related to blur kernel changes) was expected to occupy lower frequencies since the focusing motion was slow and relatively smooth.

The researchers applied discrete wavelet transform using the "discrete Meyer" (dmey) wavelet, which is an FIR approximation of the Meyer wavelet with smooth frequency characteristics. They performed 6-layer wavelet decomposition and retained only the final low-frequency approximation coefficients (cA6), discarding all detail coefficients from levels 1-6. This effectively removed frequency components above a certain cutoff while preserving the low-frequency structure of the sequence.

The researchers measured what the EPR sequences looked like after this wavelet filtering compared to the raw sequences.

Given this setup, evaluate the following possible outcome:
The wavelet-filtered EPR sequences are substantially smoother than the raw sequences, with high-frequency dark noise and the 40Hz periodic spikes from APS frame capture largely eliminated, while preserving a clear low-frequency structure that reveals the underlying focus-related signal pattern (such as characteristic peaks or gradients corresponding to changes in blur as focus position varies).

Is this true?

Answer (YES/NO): YES